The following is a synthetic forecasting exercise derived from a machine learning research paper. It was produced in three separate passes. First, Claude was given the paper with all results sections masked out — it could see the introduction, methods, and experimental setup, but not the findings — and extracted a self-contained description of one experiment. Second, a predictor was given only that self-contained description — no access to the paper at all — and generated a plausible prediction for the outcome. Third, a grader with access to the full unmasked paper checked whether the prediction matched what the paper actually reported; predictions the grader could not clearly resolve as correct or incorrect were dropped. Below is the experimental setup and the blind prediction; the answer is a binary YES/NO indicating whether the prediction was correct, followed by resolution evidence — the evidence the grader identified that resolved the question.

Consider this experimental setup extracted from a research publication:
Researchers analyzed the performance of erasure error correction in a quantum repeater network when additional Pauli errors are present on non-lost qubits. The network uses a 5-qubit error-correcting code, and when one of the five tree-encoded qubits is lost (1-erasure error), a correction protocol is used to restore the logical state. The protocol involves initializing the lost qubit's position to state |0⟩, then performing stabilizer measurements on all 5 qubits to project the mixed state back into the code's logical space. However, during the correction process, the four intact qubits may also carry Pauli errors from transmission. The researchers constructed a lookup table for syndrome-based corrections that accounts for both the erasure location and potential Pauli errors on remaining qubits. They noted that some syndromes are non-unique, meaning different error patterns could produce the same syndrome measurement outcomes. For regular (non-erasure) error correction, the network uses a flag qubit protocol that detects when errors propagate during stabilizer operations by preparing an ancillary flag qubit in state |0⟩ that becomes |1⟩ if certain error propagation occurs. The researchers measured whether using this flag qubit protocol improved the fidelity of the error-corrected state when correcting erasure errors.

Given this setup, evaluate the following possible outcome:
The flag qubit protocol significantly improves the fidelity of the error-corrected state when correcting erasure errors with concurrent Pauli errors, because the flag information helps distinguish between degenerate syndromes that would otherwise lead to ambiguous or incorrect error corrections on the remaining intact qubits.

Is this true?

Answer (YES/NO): NO